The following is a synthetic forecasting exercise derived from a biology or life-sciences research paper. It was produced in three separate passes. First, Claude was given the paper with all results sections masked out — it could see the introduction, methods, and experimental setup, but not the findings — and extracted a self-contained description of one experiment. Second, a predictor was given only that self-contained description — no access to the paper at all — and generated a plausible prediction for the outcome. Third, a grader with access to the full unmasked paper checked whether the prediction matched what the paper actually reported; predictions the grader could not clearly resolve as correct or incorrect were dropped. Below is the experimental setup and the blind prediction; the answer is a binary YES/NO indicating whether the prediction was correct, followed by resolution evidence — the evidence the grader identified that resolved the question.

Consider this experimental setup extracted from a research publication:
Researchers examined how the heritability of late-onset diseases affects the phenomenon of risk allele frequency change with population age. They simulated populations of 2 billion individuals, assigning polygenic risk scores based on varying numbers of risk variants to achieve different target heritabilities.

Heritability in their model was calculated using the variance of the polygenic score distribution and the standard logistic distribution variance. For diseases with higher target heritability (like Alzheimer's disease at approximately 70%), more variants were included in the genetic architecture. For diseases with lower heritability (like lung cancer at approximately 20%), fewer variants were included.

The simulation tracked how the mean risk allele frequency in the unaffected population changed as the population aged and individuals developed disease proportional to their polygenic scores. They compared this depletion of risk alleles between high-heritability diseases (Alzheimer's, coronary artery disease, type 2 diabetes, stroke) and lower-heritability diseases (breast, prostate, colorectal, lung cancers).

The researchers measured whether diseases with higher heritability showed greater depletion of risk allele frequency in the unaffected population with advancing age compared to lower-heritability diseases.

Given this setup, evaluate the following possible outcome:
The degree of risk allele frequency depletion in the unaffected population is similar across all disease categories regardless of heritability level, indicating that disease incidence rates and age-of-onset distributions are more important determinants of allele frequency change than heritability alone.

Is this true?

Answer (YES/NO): NO